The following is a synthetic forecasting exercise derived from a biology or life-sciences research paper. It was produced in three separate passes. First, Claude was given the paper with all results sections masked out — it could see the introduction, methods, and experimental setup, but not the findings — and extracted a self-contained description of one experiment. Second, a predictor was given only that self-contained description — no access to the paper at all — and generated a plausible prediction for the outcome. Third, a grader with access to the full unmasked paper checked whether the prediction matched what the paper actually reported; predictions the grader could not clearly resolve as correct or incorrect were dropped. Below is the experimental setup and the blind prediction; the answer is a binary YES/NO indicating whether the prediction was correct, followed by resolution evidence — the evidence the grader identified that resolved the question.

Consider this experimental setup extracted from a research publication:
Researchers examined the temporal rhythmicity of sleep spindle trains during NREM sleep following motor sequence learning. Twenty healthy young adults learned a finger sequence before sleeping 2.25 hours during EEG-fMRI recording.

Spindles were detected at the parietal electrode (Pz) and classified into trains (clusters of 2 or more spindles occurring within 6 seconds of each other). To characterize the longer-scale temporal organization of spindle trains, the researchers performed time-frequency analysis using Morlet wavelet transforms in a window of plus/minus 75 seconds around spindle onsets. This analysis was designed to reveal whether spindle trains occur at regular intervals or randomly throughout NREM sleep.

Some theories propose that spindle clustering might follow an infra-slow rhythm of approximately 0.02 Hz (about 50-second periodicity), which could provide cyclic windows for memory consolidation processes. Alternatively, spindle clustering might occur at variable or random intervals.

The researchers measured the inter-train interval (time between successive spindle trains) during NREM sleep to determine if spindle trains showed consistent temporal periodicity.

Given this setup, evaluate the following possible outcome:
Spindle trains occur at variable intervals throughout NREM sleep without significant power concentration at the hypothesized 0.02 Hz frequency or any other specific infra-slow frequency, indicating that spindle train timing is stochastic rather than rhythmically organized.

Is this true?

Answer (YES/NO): NO